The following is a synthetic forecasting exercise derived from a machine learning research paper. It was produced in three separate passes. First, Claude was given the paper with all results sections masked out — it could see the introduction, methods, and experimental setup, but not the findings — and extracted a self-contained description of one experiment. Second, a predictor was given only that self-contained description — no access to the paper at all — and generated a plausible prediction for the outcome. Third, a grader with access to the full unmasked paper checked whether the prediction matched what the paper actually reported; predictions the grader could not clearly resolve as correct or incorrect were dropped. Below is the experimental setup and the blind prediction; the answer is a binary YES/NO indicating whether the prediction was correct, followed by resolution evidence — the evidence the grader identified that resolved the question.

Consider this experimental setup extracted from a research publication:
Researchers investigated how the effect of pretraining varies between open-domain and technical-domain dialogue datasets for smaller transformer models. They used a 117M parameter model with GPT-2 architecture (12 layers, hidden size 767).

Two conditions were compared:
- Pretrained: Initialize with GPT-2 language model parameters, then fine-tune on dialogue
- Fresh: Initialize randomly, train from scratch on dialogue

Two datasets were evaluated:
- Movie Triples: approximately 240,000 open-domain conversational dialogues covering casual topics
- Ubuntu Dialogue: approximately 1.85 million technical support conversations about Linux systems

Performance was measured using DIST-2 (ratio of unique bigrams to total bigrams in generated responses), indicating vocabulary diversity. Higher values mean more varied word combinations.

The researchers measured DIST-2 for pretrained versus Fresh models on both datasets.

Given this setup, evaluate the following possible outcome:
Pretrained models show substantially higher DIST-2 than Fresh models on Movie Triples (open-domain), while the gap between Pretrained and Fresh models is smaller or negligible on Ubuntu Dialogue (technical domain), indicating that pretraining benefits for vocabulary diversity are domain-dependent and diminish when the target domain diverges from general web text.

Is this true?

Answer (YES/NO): NO